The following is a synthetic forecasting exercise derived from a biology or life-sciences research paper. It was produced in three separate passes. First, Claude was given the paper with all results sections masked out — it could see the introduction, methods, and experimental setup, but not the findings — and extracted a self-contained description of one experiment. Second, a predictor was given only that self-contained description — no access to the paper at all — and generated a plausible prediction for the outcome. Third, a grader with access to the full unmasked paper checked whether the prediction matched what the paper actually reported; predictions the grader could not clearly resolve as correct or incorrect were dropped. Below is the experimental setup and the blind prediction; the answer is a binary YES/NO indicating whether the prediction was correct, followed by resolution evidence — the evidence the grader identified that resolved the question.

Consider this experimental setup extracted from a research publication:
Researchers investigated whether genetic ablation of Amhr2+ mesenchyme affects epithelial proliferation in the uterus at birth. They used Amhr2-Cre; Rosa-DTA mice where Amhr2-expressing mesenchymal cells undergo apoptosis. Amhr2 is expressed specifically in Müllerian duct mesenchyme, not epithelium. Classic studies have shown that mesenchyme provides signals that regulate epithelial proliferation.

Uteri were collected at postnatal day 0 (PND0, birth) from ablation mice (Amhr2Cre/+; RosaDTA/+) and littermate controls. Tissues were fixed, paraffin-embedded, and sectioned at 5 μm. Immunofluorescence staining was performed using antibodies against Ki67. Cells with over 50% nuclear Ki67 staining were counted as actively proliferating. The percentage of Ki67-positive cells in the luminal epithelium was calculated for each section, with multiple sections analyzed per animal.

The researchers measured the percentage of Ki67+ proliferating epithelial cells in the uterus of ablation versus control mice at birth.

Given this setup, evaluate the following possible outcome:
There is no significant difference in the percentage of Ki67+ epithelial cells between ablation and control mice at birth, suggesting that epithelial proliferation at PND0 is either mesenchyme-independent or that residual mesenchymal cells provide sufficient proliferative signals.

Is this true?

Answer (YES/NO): NO